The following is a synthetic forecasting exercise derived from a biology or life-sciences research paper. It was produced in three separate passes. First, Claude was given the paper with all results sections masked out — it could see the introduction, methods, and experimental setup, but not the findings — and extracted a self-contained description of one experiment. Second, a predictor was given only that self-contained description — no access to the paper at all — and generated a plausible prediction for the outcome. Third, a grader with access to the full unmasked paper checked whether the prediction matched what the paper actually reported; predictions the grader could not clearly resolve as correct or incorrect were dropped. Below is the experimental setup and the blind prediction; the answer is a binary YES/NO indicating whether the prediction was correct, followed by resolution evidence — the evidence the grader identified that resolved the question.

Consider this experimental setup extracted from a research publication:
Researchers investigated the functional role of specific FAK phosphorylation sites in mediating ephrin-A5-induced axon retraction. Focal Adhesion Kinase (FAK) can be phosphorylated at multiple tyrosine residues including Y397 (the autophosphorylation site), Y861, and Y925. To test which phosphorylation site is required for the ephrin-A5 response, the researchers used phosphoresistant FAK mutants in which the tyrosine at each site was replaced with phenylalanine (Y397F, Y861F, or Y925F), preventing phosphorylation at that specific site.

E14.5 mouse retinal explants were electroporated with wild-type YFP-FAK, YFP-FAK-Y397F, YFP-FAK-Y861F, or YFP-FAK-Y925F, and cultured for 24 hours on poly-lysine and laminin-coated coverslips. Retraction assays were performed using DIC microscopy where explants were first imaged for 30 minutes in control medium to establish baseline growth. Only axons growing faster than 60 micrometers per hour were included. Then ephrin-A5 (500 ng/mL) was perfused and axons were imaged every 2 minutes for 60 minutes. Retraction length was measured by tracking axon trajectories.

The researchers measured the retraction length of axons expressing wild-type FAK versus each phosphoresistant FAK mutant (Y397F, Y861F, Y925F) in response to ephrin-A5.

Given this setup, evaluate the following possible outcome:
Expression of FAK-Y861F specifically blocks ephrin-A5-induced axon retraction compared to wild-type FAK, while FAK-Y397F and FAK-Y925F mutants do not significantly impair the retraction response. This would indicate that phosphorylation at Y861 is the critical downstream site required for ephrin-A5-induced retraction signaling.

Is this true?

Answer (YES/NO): NO